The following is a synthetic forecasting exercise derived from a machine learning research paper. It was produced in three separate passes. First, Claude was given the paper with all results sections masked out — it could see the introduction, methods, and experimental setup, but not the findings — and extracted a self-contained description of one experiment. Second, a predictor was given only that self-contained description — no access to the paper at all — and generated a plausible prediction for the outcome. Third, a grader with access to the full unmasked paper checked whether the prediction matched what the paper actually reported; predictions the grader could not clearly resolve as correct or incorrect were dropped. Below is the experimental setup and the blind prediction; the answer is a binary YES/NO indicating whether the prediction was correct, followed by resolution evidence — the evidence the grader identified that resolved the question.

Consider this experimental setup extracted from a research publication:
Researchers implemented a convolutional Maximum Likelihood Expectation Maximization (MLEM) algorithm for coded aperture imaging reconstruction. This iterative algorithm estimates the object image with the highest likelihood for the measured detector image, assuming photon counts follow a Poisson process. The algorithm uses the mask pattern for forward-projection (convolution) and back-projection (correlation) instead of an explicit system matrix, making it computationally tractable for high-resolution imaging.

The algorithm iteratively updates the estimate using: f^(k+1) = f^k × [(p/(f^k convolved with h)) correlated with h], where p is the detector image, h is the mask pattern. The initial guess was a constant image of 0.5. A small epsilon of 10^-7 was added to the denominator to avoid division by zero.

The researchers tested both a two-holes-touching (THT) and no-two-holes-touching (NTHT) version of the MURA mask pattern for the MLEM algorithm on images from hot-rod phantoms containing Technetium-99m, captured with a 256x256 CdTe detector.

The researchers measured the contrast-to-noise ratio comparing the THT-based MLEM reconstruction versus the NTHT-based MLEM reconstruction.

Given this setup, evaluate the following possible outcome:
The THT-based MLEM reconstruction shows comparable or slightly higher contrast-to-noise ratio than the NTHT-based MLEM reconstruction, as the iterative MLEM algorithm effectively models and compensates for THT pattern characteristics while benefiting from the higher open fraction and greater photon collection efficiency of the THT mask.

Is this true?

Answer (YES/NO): YES